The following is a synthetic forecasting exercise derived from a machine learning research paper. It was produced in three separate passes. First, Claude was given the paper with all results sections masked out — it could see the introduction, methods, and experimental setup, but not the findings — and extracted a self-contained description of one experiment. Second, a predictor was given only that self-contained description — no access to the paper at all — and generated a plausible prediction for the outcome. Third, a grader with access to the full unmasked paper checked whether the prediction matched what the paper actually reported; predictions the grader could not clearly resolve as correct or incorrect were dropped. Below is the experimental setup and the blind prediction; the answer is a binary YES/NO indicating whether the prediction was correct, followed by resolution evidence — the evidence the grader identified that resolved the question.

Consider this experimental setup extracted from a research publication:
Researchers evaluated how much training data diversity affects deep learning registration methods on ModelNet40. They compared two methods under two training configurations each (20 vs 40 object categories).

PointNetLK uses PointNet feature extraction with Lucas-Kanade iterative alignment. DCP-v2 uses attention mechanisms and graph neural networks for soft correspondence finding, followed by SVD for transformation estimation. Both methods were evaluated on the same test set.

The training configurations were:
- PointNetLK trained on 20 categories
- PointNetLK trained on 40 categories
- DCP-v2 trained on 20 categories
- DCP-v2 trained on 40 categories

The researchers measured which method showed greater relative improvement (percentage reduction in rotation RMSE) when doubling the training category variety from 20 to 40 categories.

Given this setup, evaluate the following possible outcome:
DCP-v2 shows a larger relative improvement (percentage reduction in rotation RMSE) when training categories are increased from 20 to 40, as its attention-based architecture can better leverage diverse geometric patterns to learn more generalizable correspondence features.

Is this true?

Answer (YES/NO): YES